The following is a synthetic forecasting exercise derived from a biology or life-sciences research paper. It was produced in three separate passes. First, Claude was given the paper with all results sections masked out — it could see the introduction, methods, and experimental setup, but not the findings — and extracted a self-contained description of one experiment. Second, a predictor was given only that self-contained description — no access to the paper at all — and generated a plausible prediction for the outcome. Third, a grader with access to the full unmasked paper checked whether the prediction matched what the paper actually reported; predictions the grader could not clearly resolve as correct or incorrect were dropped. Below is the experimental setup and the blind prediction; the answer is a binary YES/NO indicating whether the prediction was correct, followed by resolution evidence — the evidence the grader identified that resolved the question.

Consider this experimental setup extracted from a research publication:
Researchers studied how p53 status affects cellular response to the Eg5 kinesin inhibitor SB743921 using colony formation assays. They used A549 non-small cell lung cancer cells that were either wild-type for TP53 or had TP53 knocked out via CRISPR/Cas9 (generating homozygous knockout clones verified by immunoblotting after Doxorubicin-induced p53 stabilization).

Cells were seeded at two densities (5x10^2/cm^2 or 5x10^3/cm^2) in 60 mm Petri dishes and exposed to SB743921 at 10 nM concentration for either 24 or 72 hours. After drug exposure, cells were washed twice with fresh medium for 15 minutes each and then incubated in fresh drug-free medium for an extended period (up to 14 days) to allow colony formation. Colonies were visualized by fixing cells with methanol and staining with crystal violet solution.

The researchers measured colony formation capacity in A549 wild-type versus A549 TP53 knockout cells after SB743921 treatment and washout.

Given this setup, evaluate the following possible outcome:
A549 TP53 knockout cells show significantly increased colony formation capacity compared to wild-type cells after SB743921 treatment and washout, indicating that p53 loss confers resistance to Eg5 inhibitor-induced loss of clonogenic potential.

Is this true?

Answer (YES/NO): NO